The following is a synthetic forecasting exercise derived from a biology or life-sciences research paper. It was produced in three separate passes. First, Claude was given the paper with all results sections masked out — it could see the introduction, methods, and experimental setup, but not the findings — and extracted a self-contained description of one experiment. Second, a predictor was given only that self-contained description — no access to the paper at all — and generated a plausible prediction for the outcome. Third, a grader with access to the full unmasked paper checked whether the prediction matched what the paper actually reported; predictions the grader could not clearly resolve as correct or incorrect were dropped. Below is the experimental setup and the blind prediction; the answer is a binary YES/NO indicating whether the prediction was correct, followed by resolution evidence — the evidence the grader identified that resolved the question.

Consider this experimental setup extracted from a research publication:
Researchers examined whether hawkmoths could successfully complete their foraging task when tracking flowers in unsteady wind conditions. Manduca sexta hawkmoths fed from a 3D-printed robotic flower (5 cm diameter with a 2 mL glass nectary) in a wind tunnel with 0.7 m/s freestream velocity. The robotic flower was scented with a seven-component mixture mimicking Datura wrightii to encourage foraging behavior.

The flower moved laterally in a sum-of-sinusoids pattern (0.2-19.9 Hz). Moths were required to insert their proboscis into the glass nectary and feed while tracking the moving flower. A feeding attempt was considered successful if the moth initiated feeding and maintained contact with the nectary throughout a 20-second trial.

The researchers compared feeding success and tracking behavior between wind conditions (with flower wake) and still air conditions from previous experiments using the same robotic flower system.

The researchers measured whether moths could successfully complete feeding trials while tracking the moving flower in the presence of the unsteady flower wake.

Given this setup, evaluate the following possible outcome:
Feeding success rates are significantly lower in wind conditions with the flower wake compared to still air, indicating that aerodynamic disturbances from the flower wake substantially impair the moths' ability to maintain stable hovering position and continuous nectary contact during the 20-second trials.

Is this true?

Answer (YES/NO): NO